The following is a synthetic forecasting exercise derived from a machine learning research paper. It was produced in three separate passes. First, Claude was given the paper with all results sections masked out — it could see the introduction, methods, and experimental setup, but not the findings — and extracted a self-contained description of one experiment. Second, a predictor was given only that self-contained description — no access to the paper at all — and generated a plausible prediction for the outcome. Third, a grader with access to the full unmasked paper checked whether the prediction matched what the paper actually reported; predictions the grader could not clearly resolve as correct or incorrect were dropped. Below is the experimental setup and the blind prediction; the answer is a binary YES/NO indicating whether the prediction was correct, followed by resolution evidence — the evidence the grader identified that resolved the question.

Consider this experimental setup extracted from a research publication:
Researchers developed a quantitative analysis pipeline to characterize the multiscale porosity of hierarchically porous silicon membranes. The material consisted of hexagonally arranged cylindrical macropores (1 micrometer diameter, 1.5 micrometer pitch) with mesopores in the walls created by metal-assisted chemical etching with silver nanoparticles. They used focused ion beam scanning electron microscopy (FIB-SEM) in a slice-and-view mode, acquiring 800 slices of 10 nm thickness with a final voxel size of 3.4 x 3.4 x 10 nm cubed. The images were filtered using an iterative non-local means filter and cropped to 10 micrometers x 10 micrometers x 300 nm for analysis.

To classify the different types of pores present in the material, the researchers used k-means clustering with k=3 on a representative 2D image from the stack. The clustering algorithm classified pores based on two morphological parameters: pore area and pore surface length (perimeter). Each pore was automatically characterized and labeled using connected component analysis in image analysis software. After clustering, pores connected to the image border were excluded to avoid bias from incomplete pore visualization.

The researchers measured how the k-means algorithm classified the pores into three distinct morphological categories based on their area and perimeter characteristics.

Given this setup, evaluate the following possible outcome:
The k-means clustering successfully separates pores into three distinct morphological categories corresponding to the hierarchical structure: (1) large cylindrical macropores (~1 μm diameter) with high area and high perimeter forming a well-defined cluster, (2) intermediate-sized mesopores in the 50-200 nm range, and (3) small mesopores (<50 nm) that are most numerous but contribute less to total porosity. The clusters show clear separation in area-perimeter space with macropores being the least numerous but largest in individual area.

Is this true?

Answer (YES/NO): NO